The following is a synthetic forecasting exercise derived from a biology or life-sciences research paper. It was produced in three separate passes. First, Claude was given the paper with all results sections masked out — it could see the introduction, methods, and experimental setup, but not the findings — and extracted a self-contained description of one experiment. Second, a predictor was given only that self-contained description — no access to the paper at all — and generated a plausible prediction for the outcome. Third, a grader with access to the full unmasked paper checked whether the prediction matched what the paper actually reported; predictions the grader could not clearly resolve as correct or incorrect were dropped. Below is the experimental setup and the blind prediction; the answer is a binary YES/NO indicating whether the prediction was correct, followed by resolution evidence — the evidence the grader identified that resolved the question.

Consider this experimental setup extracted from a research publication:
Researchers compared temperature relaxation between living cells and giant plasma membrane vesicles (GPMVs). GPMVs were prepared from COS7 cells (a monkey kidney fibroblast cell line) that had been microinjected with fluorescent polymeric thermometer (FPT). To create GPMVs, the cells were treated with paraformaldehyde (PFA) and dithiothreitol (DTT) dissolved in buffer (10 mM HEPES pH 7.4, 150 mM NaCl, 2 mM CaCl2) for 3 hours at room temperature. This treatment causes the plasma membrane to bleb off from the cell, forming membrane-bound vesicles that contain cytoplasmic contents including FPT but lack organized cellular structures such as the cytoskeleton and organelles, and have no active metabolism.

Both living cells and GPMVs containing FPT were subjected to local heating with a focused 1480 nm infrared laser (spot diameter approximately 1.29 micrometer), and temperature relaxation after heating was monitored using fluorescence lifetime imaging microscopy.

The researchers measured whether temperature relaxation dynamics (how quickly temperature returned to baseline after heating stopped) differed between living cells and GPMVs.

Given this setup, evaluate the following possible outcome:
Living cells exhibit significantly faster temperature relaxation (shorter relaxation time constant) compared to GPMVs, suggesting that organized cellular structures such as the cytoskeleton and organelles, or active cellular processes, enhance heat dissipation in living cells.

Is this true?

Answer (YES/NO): NO